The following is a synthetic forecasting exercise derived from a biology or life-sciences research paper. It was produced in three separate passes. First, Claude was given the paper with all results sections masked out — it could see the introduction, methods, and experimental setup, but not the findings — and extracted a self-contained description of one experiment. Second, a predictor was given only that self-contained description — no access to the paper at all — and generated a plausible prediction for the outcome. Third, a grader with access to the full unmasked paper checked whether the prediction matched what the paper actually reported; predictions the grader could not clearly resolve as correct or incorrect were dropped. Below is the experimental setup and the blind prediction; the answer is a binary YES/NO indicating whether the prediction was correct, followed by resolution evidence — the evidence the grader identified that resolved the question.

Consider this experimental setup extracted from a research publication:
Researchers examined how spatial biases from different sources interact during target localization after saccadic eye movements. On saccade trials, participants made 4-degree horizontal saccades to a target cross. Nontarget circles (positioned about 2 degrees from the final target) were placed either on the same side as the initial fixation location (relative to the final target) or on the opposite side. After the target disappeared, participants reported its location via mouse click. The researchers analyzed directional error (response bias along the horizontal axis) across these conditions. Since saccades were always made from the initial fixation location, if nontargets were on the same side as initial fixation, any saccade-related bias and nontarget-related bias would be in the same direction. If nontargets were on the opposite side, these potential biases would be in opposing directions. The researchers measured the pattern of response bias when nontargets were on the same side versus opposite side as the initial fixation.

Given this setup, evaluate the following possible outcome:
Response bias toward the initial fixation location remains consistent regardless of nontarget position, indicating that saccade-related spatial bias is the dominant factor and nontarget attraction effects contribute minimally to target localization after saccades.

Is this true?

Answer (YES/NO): NO